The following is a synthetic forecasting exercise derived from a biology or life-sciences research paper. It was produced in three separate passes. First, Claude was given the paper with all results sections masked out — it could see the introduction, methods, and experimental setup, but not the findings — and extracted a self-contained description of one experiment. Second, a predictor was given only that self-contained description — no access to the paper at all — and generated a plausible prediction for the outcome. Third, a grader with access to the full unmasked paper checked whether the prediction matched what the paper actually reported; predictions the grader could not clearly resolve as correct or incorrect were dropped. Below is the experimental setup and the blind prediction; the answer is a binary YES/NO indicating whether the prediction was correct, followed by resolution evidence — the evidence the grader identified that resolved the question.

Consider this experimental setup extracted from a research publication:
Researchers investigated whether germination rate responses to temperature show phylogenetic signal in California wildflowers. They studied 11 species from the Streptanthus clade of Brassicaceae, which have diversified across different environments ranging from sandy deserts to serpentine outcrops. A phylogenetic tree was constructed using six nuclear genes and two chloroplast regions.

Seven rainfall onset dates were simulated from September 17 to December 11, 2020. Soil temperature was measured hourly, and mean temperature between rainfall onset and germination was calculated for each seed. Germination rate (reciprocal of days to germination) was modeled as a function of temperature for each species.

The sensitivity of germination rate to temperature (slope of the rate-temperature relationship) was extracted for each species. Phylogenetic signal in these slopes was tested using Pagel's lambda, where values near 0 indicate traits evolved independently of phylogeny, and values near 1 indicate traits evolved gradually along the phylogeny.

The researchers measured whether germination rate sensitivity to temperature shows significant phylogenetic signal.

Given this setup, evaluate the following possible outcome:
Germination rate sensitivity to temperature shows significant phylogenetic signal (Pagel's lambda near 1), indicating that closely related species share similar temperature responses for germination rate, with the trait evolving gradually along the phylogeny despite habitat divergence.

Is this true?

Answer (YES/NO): YES